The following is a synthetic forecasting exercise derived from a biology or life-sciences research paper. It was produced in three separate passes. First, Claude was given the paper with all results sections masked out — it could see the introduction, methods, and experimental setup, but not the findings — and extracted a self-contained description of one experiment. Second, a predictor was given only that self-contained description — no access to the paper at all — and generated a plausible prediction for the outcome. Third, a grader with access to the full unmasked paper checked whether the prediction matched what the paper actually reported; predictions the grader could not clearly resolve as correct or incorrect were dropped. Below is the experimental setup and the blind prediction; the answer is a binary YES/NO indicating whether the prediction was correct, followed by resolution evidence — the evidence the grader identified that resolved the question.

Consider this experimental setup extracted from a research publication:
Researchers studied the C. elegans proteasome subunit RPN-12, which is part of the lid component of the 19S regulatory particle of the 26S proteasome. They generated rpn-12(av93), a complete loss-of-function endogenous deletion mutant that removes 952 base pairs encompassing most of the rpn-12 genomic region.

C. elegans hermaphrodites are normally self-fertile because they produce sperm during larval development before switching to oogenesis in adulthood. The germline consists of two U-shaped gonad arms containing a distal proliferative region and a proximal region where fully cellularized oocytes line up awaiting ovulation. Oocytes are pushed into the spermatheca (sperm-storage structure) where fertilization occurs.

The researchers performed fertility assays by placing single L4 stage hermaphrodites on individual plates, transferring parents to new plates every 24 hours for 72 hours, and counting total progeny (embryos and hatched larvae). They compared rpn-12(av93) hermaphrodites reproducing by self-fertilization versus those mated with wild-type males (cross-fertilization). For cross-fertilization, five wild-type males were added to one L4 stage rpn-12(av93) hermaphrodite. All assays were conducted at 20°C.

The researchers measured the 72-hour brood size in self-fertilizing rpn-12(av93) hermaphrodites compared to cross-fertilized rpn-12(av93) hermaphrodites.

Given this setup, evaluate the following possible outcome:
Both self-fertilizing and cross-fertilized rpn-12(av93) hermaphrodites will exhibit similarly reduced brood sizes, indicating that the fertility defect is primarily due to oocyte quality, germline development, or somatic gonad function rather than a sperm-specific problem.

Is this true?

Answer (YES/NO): NO